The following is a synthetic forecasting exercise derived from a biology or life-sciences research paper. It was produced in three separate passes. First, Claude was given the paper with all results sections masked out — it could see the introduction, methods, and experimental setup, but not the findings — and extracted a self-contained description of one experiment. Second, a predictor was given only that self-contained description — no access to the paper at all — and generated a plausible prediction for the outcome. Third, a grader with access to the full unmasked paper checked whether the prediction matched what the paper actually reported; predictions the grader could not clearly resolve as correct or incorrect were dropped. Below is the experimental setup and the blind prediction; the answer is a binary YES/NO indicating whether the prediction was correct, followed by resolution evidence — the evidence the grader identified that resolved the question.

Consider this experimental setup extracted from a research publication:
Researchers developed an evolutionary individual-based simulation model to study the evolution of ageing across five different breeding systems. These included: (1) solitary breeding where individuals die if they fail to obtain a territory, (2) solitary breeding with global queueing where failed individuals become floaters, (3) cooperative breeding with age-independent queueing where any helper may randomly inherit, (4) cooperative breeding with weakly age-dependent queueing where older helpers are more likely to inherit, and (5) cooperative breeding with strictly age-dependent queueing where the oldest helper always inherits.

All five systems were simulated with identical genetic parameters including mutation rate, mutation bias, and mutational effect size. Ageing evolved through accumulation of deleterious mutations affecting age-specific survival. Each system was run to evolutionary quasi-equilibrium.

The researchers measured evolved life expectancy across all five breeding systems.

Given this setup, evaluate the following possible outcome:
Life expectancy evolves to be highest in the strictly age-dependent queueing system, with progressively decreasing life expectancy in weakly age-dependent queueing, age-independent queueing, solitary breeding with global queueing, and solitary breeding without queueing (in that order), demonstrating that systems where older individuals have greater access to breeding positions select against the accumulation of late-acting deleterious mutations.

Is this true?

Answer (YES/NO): NO